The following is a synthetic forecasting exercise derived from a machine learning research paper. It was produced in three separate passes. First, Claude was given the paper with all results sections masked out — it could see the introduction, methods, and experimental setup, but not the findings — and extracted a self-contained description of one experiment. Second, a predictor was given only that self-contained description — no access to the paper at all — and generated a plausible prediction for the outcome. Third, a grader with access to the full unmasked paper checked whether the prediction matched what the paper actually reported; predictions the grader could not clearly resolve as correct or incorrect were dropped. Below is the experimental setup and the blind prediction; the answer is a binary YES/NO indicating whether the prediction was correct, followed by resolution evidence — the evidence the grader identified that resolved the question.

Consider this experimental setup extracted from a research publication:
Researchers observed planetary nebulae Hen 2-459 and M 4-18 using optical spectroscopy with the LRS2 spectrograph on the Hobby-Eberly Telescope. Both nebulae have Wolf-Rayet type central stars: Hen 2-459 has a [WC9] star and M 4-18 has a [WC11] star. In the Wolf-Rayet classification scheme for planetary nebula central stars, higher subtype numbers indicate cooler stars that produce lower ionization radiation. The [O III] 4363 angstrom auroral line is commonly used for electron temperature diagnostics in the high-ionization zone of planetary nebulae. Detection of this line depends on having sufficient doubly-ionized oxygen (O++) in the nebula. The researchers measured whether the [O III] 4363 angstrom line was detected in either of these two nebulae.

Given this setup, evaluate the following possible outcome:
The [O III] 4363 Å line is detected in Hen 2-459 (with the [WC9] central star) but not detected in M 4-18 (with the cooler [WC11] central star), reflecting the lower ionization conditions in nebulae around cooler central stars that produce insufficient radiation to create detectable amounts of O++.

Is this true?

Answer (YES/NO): NO